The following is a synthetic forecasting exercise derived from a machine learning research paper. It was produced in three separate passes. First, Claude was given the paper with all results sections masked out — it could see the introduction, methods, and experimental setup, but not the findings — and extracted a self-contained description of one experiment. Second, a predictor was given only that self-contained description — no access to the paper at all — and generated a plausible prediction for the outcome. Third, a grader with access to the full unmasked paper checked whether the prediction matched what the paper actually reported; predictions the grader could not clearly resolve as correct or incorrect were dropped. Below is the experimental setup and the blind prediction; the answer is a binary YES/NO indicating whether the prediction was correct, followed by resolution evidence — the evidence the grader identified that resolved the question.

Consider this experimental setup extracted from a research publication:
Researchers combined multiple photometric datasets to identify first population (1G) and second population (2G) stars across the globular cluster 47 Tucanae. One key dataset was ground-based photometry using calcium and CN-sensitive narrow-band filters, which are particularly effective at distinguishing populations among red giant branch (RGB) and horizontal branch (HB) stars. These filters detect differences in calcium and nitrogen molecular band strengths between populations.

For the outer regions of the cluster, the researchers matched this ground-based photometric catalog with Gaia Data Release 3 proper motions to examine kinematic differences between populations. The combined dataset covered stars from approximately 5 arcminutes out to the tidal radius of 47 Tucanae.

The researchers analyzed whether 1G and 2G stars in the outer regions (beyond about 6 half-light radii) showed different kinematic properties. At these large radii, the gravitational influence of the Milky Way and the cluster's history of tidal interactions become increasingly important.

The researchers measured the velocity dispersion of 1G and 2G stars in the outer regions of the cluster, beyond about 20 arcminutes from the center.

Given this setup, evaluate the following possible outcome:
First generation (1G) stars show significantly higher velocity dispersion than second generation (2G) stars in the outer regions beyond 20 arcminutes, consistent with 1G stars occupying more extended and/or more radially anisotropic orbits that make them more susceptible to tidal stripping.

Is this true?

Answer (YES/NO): NO